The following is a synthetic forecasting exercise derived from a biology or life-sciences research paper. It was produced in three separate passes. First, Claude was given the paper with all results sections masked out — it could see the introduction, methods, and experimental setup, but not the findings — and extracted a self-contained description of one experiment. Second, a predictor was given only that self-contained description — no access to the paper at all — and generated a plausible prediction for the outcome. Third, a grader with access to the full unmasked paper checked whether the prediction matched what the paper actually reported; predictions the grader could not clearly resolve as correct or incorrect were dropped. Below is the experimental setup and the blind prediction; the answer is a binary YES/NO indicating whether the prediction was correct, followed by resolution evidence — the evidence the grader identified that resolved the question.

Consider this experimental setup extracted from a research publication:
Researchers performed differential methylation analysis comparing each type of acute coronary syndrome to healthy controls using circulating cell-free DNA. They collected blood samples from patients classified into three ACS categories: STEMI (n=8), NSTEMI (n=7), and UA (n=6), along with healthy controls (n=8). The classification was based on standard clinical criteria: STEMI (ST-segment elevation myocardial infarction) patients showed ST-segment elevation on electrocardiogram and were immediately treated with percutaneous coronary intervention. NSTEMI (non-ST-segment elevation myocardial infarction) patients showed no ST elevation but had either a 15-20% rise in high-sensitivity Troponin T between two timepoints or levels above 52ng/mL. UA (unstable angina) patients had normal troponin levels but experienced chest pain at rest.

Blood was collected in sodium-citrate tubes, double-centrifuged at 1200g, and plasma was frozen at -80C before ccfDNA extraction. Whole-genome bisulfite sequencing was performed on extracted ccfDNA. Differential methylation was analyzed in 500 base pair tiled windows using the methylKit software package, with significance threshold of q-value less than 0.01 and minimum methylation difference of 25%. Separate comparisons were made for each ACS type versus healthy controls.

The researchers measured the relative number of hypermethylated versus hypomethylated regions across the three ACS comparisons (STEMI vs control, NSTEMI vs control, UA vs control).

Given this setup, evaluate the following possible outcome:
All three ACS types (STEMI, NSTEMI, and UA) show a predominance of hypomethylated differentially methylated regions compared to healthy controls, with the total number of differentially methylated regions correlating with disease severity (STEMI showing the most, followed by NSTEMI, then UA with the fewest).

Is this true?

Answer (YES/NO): NO